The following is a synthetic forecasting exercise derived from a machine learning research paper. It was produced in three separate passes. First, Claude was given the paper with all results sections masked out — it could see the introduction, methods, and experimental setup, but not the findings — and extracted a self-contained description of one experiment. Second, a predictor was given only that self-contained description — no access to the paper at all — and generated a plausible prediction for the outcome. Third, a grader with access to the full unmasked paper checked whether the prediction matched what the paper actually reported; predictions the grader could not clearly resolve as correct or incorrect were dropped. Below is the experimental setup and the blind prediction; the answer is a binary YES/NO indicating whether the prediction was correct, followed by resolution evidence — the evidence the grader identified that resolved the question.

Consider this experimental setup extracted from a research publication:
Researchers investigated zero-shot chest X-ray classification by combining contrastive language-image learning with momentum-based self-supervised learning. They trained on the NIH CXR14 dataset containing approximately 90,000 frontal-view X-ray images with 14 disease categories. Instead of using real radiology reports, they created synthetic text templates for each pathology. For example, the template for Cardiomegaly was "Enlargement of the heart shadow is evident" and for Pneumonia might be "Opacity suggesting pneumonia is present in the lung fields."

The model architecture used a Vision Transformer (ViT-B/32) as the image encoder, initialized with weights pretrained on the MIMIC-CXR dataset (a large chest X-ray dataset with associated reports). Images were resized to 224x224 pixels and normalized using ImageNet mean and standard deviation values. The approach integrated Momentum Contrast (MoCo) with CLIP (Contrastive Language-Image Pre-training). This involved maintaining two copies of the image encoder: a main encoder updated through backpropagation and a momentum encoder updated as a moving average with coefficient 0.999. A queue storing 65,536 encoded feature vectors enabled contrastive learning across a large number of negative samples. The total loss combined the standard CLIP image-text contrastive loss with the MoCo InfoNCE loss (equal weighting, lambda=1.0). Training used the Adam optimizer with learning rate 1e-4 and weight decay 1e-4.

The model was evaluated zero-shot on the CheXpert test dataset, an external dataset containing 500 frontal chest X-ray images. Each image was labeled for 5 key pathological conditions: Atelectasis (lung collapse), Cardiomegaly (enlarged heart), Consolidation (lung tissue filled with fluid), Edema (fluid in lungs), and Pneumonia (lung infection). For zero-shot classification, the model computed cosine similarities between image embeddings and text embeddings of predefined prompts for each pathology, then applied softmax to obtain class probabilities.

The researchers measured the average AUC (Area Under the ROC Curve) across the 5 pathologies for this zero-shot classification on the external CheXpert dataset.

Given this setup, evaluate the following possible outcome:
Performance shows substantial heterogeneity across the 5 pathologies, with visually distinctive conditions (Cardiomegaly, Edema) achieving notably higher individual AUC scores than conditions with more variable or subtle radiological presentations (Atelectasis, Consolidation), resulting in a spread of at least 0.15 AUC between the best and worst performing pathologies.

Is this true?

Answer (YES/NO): NO